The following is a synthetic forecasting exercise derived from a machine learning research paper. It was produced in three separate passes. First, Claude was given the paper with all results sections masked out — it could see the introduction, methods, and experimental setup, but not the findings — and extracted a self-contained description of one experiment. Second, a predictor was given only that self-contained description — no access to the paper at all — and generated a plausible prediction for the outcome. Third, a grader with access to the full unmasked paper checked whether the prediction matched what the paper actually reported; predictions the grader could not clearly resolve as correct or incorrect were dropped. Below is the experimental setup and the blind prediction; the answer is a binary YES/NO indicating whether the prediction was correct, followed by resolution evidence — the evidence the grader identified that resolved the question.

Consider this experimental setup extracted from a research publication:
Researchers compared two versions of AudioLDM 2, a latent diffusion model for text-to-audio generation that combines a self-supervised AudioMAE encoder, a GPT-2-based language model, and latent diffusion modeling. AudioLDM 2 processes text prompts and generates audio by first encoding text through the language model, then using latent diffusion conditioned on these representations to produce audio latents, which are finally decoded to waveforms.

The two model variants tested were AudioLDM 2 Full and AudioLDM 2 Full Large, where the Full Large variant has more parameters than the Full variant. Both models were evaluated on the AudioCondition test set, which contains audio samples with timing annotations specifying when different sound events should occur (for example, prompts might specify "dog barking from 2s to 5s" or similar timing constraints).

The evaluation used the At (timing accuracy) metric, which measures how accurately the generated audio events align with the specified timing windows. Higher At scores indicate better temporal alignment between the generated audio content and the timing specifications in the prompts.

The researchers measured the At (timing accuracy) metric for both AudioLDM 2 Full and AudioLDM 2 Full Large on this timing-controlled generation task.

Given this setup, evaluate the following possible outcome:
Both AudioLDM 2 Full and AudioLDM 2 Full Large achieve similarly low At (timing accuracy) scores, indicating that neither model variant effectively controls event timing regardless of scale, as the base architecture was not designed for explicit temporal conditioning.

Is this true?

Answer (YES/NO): NO